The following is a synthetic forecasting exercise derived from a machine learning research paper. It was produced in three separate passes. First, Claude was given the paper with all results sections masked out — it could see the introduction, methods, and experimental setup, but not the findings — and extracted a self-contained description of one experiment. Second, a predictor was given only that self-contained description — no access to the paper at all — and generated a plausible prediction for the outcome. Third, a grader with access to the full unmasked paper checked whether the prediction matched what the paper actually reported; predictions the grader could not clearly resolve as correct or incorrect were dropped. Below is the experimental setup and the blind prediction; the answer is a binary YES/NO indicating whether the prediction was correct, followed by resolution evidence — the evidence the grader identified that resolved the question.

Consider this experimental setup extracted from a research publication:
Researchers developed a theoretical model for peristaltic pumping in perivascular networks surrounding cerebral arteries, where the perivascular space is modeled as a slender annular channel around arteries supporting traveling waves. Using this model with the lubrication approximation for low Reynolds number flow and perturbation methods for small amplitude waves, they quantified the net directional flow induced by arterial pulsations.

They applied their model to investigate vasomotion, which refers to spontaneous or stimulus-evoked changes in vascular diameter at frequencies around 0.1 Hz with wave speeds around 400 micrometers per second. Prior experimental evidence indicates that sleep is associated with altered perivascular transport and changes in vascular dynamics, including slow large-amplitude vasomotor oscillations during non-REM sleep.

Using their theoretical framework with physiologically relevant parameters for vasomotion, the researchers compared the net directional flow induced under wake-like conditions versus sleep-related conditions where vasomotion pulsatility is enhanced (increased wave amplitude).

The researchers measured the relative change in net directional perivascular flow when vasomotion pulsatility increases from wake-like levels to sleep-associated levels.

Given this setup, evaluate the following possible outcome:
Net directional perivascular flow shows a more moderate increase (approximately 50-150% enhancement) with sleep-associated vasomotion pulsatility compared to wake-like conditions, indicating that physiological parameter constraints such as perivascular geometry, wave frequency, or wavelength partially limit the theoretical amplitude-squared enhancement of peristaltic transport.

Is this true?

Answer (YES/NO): NO